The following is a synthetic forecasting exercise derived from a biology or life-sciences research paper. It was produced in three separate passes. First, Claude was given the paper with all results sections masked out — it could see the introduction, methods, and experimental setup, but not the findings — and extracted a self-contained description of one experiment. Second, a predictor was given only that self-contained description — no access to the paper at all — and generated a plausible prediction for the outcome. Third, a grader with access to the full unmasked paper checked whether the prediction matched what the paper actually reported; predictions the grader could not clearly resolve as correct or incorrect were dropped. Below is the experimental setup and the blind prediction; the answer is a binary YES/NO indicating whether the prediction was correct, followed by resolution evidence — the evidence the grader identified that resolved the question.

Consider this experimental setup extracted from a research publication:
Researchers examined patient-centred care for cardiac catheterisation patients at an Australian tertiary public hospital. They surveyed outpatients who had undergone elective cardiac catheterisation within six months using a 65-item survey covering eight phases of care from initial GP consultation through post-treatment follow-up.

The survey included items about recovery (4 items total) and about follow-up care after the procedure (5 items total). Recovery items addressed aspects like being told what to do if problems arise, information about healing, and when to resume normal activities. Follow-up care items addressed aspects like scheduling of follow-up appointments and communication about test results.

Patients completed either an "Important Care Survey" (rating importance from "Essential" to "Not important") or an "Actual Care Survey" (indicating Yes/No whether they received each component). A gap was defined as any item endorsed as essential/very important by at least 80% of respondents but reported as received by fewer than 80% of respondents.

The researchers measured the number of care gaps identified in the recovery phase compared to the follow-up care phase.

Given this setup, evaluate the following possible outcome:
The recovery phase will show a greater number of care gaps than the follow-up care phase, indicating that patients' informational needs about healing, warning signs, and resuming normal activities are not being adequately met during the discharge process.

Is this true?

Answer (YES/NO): NO